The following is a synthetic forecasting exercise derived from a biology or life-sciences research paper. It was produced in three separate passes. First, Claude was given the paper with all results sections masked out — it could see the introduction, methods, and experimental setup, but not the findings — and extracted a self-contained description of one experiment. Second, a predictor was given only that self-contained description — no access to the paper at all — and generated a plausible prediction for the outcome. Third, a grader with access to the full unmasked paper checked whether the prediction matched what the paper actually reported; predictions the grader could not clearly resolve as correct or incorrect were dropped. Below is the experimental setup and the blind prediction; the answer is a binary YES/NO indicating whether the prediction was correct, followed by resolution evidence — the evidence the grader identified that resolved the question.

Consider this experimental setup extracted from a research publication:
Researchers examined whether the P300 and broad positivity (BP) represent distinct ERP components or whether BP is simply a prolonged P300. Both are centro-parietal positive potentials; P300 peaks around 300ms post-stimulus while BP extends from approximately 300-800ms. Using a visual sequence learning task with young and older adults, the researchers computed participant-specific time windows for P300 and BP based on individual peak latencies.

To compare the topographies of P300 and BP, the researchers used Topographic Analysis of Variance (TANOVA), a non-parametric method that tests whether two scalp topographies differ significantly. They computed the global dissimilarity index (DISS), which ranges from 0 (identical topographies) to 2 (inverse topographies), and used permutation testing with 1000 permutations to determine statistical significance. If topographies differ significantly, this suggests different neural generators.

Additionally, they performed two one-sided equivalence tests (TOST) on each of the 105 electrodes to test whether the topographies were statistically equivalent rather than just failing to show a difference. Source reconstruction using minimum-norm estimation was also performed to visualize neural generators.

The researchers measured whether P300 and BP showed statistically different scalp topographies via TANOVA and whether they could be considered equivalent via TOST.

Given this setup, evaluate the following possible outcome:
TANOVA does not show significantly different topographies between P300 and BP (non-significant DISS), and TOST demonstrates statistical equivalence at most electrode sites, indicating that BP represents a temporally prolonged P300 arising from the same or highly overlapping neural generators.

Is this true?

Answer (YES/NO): YES